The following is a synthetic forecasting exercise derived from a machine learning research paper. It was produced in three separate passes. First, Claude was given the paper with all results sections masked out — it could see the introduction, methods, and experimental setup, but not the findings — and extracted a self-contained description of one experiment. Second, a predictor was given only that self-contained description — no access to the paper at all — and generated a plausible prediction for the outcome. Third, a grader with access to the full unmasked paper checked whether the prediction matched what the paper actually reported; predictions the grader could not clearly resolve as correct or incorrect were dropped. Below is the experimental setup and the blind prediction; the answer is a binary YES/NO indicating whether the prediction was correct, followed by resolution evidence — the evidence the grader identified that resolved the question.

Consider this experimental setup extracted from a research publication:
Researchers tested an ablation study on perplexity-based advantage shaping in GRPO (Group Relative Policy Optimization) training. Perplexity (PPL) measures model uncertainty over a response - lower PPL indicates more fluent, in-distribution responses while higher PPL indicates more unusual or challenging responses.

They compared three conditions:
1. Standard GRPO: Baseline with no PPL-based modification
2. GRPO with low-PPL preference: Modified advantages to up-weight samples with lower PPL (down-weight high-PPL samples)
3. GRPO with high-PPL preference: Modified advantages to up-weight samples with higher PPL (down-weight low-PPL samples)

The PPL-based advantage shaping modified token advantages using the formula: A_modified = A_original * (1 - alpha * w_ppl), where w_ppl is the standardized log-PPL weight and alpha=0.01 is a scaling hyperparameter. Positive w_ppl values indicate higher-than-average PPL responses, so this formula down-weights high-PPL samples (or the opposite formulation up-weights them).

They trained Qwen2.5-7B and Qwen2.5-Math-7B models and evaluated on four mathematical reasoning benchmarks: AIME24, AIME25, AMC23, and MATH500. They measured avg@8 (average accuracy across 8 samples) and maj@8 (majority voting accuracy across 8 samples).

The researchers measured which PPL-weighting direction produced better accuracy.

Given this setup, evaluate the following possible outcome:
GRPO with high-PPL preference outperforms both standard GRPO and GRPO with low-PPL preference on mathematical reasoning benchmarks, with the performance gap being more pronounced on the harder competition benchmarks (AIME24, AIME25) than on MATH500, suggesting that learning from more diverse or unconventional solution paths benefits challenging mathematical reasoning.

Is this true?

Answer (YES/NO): NO